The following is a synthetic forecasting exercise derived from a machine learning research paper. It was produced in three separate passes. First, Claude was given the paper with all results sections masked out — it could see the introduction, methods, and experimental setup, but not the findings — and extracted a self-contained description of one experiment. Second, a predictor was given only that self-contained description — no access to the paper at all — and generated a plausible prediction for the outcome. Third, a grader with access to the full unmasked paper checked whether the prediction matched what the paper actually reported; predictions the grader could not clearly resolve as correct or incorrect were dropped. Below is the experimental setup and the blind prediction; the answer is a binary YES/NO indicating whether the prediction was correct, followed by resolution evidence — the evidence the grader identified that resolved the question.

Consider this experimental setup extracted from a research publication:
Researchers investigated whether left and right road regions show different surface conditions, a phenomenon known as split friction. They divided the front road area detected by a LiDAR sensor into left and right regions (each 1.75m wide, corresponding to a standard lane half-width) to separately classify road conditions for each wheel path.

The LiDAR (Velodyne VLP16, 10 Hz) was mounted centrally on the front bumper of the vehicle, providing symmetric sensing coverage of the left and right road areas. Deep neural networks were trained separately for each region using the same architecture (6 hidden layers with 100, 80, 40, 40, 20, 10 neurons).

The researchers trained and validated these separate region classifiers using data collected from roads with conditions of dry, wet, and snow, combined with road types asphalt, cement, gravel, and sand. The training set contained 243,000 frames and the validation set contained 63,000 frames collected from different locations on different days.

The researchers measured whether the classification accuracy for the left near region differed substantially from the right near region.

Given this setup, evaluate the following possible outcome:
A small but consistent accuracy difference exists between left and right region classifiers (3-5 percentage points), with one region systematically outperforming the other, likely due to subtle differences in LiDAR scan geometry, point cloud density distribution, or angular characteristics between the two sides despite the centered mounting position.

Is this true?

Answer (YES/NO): NO